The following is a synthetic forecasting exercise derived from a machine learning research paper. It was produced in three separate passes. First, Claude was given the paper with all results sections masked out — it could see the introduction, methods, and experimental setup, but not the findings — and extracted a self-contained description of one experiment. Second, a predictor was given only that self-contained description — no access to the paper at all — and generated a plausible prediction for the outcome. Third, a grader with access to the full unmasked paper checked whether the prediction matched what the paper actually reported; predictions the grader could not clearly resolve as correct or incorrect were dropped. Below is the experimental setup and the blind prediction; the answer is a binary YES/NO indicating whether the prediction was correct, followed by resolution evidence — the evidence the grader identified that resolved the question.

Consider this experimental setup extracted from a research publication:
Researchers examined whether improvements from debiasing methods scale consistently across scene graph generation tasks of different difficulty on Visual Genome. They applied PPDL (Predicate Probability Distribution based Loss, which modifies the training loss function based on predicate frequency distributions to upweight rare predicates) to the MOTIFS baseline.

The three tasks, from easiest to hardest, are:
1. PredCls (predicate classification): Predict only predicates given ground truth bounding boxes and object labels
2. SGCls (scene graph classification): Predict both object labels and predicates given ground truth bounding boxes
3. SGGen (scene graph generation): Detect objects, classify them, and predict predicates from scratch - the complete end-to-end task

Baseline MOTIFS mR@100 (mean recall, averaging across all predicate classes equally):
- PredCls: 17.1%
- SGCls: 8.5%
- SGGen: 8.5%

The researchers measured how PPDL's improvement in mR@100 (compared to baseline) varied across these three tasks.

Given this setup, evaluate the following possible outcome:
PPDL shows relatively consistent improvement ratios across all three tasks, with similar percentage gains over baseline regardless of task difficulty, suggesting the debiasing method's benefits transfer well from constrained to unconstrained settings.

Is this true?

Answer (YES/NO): NO